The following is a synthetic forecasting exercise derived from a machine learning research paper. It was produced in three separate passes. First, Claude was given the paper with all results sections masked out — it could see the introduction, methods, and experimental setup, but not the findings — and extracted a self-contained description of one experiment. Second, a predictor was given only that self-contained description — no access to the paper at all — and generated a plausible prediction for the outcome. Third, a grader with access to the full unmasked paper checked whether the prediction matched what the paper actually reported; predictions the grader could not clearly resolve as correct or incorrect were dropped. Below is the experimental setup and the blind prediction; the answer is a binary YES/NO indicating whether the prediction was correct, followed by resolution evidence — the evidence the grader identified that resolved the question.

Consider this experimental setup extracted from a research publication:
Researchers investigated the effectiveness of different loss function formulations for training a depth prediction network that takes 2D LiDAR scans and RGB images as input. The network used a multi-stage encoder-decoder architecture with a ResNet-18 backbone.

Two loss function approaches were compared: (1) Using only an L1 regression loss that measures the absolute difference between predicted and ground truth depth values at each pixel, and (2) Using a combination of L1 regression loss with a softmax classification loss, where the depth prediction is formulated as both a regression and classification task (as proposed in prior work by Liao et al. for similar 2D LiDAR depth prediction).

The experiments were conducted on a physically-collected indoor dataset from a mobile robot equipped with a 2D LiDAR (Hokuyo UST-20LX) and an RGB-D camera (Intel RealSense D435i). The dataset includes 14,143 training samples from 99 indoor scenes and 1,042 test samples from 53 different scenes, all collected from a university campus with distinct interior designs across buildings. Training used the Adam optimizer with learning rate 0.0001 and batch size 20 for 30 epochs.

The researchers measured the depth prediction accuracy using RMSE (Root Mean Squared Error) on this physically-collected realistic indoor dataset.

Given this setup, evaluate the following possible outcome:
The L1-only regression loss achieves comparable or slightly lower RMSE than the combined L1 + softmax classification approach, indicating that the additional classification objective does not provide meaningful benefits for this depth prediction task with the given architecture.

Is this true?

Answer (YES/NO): YES